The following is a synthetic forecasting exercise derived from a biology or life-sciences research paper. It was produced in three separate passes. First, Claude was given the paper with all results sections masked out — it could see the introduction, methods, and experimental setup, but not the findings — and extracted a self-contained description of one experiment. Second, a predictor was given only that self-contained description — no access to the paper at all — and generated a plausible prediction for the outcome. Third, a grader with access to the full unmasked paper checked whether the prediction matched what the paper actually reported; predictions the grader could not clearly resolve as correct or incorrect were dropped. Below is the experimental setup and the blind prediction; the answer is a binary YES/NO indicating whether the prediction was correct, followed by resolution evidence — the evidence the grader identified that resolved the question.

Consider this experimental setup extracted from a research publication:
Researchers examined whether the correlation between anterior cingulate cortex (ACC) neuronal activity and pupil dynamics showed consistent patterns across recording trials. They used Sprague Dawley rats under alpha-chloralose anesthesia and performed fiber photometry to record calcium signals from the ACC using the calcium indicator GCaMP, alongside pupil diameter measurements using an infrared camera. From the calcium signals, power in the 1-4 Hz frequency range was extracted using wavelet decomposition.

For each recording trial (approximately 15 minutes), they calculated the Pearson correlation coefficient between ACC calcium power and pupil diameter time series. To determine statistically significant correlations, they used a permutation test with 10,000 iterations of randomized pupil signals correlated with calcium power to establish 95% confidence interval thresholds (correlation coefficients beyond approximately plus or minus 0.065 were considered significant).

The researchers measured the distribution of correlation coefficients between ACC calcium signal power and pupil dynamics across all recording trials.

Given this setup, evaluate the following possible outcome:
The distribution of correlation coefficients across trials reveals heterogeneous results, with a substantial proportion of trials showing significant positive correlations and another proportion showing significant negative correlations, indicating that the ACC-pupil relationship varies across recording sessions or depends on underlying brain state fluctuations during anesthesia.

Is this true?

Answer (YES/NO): NO